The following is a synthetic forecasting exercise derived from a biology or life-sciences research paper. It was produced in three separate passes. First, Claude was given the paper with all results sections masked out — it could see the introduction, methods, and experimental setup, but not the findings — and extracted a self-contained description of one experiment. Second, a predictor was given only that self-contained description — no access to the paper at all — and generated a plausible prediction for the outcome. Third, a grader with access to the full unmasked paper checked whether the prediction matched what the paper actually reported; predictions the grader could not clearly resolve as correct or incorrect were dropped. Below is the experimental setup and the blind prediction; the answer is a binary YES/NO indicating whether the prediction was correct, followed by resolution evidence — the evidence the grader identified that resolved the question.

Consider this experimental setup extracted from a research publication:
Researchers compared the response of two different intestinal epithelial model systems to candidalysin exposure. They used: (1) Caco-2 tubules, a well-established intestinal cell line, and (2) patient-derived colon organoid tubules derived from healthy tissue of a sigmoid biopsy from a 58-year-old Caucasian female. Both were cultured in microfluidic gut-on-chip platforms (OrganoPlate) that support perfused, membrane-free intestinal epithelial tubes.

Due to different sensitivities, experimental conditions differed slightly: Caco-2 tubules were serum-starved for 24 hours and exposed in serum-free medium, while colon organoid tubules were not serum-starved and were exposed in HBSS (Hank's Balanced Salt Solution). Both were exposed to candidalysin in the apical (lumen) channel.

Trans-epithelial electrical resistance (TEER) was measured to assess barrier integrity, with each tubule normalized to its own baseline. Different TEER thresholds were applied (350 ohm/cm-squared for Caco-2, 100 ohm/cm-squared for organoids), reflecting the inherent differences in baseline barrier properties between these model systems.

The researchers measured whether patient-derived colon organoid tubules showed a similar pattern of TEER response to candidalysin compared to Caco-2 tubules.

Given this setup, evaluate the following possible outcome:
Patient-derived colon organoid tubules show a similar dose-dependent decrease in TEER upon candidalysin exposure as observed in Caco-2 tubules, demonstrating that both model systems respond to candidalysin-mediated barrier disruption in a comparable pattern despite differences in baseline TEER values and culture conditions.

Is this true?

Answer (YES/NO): NO